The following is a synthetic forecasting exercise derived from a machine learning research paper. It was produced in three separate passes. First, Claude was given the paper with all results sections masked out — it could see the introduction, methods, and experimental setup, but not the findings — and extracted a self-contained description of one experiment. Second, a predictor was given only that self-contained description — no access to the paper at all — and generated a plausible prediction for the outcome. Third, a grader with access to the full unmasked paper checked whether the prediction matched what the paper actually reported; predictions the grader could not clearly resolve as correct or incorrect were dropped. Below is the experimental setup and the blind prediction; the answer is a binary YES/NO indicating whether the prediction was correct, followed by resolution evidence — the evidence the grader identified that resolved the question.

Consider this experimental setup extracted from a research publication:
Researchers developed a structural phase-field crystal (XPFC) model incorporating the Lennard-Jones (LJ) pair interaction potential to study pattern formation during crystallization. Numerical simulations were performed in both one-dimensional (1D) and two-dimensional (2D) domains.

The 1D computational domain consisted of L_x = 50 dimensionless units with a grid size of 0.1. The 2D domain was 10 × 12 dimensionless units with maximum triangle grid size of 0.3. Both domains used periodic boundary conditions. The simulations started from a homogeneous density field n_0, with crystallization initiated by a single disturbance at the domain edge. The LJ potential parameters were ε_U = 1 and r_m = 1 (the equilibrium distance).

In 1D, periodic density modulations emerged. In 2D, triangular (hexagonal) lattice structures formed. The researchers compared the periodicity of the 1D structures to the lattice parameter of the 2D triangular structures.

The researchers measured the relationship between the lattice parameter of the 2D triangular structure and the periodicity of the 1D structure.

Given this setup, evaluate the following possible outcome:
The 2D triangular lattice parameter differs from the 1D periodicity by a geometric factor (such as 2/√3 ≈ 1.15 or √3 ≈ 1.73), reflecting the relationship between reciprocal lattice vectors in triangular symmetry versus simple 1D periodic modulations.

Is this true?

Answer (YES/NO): NO